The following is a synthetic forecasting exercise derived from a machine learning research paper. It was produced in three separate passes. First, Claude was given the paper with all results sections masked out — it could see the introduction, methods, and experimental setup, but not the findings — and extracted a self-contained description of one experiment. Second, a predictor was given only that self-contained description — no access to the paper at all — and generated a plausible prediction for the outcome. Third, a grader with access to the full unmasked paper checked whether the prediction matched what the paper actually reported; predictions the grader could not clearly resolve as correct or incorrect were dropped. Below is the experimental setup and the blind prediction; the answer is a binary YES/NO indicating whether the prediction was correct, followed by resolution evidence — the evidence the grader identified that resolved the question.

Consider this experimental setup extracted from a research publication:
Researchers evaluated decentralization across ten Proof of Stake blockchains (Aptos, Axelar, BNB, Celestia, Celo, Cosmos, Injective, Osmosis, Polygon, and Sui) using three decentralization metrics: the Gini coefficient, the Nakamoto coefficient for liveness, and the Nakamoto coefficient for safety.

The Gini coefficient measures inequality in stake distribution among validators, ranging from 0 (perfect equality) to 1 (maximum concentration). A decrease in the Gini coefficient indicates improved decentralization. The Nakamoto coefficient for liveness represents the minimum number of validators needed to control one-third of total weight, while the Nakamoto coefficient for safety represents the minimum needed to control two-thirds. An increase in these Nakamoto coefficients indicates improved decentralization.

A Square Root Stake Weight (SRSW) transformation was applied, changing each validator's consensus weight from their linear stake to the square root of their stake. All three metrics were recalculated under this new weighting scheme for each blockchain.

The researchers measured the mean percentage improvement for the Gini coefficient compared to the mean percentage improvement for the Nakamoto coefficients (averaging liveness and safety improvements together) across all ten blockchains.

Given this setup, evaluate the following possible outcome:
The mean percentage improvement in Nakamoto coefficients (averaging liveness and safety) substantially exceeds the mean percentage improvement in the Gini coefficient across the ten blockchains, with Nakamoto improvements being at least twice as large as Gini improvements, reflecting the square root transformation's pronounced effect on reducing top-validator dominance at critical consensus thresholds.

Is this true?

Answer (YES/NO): YES